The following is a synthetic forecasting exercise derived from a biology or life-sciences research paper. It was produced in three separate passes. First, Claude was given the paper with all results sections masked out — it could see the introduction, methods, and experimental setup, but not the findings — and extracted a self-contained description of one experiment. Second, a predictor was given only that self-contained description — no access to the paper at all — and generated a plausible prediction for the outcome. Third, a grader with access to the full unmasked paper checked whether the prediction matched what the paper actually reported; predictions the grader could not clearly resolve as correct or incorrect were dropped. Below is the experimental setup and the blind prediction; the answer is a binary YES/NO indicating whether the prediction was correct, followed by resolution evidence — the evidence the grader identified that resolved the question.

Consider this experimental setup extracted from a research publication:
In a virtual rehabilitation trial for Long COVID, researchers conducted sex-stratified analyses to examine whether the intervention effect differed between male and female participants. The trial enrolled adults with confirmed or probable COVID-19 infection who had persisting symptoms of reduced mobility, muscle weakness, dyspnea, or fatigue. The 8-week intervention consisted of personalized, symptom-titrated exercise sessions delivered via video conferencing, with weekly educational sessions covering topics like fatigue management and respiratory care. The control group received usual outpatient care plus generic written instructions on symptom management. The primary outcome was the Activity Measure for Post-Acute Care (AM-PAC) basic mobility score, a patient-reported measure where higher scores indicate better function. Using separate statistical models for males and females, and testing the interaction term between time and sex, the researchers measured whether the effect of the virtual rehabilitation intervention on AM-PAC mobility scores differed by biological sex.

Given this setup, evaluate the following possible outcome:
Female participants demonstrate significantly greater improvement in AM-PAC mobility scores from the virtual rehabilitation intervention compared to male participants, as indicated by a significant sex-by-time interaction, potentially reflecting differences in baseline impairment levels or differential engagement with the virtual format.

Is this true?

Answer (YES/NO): NO